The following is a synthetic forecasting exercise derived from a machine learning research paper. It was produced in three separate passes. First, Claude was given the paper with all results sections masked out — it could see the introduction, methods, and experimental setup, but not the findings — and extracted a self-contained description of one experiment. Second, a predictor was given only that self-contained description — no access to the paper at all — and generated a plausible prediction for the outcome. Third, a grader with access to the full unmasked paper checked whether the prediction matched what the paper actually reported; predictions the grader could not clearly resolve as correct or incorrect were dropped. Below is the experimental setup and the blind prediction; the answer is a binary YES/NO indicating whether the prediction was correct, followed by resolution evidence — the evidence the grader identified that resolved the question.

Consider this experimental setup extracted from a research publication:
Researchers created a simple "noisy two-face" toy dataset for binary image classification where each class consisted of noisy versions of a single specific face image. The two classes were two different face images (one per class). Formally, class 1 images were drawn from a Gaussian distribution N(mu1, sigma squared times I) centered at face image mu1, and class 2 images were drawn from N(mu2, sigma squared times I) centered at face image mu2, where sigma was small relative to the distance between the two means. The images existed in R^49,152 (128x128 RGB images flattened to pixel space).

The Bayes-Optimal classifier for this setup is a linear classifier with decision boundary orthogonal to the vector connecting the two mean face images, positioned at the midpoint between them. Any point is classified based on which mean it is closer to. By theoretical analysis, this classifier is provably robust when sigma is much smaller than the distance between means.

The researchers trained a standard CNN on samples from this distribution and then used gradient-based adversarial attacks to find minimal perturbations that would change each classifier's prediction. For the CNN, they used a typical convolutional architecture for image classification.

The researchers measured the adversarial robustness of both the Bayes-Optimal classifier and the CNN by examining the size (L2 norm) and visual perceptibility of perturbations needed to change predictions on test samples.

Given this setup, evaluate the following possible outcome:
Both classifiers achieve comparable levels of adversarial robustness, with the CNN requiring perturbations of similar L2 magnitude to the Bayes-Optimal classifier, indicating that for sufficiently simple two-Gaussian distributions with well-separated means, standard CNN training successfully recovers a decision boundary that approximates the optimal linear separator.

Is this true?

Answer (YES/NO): NO